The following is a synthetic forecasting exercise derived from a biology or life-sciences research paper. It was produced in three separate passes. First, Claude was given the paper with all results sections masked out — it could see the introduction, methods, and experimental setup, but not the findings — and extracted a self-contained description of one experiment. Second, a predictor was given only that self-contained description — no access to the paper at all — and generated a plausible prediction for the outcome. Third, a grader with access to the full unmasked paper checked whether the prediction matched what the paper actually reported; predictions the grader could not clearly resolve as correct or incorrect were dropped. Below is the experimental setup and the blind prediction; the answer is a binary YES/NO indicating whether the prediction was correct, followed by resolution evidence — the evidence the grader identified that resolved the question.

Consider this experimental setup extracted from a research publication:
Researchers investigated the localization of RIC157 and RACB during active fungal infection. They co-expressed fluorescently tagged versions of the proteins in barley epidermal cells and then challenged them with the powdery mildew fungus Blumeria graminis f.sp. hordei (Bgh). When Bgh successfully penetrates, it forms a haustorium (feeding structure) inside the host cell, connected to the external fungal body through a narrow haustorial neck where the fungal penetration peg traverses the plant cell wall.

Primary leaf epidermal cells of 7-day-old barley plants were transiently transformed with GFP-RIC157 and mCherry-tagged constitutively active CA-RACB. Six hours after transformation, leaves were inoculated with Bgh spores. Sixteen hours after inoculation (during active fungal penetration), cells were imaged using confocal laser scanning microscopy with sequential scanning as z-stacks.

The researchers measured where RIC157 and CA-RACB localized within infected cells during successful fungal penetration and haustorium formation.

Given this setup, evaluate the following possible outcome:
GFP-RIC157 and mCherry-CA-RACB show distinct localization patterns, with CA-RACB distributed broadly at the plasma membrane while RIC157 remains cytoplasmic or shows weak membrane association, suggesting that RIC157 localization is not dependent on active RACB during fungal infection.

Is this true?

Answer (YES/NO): NO